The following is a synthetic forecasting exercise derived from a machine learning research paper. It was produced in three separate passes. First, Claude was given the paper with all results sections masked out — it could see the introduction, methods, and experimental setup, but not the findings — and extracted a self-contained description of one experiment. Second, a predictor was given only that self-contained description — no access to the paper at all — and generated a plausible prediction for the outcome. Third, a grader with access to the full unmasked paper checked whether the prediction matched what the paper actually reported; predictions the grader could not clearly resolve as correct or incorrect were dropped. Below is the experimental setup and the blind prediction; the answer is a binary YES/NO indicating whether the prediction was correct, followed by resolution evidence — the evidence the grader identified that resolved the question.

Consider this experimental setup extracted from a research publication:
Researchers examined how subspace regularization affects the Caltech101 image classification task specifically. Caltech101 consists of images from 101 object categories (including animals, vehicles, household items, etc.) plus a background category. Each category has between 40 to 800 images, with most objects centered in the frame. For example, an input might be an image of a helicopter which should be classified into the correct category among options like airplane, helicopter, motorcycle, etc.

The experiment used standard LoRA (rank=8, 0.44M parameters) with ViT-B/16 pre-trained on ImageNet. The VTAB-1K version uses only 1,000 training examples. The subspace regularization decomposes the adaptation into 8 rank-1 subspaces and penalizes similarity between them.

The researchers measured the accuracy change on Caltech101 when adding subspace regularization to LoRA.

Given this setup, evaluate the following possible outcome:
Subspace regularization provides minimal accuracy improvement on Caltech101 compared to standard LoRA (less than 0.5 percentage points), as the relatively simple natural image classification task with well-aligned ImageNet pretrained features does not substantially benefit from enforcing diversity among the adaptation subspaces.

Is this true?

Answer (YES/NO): NO